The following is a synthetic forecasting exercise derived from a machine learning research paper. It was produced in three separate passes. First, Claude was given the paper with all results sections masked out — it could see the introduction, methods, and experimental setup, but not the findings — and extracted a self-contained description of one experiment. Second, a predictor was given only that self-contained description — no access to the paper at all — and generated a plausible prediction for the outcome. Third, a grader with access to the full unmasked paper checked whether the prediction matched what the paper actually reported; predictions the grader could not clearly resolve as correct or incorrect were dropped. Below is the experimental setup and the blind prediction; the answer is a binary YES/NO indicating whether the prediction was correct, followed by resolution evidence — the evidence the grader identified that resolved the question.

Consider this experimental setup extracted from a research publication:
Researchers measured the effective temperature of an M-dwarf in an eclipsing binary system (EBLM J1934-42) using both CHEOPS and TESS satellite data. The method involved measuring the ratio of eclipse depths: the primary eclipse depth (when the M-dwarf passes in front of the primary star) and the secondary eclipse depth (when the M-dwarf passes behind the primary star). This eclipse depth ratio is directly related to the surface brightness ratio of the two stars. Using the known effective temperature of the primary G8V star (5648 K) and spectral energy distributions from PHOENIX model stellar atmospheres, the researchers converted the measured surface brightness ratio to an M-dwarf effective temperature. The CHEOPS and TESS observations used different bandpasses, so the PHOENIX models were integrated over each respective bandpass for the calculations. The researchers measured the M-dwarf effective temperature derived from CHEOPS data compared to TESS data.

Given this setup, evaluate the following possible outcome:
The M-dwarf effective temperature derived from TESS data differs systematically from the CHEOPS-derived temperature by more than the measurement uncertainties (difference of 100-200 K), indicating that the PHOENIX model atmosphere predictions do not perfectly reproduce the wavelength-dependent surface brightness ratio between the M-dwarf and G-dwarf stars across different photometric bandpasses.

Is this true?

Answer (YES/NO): NO